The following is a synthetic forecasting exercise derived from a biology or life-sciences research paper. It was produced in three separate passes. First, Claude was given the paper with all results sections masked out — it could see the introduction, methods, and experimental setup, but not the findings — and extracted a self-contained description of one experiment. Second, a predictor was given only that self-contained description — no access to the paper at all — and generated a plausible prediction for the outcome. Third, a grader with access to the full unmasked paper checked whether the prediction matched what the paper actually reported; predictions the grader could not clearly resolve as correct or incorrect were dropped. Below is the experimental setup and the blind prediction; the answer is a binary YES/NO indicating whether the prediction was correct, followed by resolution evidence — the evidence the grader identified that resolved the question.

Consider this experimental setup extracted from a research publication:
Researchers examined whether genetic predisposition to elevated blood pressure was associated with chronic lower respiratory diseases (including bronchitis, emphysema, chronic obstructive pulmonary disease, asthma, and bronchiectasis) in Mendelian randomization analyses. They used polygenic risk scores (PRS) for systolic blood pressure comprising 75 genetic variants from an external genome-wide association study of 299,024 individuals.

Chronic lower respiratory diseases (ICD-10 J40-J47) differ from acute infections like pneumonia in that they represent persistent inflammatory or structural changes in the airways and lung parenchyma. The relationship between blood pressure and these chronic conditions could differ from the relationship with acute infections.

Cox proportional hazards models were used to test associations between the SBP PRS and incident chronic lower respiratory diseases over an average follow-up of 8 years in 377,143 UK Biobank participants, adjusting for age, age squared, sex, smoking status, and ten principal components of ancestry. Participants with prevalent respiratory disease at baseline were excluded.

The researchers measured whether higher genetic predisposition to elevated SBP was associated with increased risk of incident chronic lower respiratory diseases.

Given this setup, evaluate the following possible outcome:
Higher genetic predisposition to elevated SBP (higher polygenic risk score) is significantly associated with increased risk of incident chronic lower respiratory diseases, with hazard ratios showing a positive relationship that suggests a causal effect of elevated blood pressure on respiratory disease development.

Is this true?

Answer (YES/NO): NO